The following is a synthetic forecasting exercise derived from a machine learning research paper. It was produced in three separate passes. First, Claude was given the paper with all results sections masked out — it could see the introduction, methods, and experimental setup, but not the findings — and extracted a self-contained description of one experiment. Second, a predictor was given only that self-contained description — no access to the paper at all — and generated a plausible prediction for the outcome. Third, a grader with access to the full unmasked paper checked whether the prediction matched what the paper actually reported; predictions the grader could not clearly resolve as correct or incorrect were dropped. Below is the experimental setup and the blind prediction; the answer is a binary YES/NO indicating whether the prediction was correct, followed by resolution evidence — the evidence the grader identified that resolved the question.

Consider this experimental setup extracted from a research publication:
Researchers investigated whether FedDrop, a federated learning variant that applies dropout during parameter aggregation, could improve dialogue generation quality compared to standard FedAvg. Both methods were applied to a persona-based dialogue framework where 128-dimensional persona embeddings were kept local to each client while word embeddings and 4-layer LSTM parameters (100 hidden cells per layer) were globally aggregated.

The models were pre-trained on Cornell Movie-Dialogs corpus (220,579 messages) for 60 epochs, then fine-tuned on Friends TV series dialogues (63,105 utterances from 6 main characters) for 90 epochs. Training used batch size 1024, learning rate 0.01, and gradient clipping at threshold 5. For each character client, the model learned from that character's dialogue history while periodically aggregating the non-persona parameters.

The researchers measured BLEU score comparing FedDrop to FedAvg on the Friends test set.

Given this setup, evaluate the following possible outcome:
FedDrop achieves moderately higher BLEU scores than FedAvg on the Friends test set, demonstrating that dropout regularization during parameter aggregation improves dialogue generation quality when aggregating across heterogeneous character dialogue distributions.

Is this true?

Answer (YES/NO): NO